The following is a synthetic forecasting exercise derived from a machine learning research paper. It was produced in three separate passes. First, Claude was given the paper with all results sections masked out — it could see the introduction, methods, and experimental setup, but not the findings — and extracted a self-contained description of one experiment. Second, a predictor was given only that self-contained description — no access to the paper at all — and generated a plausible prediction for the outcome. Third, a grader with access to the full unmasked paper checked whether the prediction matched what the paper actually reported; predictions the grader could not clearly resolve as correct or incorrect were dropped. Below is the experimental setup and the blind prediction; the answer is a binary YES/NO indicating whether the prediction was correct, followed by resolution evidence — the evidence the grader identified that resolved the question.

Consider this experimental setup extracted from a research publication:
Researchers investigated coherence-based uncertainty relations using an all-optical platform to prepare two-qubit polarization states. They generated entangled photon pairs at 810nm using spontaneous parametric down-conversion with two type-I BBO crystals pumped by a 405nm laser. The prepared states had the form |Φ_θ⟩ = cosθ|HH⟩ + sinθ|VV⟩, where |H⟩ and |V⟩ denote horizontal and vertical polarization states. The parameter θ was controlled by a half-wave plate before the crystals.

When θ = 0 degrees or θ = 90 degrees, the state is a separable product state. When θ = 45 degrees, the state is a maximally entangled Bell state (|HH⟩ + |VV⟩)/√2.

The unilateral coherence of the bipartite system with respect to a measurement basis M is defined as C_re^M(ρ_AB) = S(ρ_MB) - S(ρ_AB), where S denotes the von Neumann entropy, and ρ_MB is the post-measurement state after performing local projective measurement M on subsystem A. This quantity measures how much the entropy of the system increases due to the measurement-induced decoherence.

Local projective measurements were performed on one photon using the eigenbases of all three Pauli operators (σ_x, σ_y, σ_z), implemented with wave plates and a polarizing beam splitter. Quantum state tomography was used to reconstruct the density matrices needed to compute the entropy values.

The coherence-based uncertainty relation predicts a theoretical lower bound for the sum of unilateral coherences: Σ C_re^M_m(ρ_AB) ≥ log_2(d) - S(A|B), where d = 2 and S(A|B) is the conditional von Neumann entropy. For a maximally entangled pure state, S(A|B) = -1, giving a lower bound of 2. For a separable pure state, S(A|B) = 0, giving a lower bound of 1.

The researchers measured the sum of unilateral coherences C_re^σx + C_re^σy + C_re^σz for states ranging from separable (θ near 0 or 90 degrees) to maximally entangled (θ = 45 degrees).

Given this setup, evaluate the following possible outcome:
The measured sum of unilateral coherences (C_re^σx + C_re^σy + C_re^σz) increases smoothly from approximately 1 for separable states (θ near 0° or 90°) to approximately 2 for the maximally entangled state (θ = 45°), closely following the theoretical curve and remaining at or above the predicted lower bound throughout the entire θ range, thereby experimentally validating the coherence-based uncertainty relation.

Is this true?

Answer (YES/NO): NO